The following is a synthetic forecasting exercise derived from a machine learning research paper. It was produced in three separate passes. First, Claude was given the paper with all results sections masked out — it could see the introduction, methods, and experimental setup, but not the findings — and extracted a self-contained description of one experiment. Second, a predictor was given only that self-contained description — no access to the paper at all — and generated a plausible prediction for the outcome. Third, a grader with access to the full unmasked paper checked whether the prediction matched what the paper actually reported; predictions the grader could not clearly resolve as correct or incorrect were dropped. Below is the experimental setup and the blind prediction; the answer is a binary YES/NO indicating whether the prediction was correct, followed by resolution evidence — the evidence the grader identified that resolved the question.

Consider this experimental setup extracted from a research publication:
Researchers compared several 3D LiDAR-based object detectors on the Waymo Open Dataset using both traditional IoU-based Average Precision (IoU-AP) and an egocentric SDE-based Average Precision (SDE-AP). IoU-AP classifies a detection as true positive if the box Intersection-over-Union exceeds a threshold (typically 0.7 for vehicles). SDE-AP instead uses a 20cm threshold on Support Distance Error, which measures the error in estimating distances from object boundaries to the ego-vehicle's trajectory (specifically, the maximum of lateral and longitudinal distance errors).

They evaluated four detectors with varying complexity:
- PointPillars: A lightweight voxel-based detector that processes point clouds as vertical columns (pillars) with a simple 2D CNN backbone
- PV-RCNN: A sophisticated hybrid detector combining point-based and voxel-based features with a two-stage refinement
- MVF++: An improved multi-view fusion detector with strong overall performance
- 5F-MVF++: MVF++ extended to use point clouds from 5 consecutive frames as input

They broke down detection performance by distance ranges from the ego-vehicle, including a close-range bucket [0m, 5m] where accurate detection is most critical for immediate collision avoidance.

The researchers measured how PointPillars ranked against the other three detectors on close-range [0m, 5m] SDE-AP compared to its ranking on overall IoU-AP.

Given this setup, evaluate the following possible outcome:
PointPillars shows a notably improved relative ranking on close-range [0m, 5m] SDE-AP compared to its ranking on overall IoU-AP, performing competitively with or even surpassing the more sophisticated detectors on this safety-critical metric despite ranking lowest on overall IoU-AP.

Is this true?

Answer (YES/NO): YES